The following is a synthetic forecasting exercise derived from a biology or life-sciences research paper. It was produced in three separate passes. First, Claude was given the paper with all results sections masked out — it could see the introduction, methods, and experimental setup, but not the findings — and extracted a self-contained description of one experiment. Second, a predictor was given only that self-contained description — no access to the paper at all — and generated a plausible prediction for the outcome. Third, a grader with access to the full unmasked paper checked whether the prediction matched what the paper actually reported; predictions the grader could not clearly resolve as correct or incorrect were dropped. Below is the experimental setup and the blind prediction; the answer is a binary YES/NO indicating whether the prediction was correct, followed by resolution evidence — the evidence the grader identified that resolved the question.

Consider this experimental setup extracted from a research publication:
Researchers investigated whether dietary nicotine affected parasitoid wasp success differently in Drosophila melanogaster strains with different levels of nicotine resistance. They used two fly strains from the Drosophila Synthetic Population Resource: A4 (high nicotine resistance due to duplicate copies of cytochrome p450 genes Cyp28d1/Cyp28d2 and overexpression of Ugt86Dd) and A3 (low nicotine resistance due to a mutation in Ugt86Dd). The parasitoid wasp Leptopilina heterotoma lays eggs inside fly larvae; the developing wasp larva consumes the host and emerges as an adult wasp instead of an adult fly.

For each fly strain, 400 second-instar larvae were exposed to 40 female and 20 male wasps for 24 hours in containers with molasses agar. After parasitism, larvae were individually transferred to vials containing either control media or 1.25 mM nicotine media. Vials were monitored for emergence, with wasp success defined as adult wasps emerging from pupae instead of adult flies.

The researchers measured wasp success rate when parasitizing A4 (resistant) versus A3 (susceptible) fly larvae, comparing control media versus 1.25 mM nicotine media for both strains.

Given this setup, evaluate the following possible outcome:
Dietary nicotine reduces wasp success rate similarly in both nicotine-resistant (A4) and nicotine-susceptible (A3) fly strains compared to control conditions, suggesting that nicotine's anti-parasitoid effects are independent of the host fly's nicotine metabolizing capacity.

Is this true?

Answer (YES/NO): NO